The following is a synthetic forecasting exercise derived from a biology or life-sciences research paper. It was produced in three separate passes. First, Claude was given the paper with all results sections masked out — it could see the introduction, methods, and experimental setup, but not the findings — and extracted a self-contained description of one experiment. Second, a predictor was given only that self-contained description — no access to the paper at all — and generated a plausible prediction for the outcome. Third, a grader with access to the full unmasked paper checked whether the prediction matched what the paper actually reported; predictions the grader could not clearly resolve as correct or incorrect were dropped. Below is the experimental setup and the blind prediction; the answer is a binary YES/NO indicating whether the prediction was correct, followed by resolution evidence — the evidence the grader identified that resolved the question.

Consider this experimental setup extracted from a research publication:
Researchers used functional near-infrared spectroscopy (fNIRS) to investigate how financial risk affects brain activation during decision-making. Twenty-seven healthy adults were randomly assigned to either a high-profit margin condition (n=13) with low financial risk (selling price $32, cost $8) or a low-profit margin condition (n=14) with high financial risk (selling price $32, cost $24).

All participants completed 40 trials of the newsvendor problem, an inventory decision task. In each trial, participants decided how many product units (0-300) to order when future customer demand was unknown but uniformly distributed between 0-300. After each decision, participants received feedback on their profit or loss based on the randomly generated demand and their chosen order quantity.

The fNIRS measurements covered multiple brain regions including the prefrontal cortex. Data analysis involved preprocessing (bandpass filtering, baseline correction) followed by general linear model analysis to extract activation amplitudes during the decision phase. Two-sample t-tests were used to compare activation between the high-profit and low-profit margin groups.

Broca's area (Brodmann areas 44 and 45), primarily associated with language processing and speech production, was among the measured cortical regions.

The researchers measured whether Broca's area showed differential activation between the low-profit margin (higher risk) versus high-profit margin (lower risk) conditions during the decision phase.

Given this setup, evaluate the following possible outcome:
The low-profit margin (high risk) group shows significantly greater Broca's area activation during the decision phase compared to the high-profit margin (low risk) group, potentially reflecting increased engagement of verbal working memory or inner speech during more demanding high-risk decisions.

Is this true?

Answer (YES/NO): YES